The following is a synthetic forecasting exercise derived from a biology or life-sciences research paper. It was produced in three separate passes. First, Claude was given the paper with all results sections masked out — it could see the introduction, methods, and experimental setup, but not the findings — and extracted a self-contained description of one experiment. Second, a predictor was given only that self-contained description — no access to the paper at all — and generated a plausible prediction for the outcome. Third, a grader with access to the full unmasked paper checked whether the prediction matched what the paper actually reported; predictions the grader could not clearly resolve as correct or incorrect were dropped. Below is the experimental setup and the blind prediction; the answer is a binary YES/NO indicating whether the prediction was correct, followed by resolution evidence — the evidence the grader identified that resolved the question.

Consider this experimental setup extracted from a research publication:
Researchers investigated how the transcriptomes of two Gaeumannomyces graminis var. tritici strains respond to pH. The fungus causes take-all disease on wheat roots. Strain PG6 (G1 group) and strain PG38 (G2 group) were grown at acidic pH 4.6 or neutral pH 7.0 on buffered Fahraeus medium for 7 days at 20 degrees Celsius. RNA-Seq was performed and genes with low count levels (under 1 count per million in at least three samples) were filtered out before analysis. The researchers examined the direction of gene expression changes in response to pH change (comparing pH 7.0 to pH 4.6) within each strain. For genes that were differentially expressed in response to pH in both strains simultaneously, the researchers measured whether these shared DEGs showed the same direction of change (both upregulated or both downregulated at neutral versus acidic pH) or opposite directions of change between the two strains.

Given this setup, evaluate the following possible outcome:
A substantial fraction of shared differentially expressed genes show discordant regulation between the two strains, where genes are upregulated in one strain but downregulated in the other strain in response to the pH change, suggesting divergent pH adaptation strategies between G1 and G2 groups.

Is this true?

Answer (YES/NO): NO